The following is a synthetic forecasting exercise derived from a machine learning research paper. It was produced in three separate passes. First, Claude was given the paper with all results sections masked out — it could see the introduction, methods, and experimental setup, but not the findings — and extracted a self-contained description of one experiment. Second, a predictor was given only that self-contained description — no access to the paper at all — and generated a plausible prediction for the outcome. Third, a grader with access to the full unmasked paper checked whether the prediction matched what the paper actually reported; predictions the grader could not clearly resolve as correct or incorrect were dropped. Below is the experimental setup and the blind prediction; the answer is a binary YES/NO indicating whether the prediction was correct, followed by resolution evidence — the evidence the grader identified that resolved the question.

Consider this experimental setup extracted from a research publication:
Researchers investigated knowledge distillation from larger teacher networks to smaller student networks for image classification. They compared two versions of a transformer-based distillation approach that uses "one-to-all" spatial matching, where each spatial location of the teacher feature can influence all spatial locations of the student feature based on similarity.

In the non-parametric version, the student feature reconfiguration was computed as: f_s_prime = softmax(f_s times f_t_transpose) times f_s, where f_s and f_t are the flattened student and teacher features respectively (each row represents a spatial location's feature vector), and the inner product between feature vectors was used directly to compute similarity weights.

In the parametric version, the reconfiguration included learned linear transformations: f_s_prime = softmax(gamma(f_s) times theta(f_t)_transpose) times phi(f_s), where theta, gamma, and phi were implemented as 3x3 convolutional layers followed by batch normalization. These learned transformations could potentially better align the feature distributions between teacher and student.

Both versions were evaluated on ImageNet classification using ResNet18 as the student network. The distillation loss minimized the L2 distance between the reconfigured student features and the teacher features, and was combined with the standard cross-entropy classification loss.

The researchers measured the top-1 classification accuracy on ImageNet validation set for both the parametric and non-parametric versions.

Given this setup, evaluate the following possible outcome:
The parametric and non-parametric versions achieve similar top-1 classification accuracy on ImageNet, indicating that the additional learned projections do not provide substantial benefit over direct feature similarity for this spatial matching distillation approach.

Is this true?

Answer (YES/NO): NO